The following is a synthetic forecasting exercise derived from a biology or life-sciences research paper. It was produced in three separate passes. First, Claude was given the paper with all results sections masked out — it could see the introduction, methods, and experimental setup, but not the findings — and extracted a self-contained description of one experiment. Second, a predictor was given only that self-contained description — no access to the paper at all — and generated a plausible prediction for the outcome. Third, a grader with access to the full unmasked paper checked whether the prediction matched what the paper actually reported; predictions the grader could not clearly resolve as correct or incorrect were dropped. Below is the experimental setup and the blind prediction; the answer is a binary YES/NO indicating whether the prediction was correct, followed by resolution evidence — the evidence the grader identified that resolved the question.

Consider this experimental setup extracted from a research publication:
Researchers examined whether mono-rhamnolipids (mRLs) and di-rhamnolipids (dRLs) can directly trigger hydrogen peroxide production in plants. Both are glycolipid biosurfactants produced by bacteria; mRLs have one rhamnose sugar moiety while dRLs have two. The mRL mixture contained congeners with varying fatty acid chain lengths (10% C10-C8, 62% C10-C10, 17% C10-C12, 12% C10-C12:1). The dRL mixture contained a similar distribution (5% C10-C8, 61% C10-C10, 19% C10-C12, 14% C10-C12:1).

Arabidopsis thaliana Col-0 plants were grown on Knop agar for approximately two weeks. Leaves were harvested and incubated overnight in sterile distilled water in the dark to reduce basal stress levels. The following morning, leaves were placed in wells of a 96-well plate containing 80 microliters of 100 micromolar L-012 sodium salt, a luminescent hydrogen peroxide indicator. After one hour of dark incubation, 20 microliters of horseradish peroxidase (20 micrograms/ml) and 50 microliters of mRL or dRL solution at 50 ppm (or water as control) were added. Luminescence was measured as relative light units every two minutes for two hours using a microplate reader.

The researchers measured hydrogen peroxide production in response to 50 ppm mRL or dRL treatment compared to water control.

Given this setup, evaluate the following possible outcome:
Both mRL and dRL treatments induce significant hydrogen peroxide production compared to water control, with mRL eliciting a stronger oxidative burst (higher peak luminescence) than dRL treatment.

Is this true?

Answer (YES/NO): YES